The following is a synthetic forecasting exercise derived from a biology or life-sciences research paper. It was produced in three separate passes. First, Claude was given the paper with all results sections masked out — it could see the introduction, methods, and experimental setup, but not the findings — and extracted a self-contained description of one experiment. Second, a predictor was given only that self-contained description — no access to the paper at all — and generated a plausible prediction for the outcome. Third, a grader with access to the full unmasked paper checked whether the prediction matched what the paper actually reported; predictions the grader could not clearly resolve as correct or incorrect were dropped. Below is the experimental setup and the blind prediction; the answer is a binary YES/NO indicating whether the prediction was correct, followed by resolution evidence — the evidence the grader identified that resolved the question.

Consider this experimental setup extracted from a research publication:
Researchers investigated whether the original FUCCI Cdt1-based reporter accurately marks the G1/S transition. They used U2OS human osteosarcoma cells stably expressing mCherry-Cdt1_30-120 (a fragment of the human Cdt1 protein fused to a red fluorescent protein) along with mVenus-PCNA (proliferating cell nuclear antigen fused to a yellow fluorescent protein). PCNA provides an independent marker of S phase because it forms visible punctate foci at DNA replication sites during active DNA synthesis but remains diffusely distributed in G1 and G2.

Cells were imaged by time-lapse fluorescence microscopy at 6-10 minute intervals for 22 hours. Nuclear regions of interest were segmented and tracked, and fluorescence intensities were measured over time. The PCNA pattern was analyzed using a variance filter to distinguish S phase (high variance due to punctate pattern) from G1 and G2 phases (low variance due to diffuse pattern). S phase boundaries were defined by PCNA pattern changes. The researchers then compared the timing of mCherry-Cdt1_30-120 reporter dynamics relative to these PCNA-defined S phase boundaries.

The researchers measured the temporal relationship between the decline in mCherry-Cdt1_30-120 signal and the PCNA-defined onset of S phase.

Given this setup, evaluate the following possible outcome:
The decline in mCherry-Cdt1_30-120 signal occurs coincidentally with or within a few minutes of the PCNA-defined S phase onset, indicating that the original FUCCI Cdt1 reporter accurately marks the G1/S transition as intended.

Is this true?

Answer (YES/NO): NO